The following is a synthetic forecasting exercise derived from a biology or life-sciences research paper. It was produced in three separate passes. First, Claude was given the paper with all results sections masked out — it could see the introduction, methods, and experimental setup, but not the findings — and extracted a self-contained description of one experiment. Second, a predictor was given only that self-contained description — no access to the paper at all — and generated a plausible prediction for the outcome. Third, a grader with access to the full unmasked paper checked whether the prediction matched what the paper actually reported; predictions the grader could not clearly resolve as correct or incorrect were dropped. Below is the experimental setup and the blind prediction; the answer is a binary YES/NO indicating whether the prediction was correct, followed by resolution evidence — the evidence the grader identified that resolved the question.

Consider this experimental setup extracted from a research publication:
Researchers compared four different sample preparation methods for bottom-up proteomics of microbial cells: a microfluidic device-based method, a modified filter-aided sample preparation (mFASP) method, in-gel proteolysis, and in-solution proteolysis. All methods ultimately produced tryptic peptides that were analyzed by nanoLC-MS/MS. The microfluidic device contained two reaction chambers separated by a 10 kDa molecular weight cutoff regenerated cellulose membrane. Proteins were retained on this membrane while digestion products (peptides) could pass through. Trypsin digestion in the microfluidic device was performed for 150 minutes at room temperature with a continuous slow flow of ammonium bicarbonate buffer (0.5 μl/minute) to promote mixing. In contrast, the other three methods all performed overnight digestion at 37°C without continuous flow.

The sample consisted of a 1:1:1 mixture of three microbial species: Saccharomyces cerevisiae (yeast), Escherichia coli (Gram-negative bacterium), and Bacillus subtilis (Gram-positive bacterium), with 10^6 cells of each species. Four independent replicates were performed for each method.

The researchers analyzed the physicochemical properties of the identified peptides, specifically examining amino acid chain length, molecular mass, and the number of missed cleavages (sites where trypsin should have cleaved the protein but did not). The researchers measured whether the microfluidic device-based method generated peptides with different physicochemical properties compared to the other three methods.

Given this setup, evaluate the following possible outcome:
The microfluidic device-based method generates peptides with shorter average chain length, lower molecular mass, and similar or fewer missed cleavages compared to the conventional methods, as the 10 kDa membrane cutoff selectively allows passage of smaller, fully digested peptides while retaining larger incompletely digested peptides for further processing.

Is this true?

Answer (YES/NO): NO